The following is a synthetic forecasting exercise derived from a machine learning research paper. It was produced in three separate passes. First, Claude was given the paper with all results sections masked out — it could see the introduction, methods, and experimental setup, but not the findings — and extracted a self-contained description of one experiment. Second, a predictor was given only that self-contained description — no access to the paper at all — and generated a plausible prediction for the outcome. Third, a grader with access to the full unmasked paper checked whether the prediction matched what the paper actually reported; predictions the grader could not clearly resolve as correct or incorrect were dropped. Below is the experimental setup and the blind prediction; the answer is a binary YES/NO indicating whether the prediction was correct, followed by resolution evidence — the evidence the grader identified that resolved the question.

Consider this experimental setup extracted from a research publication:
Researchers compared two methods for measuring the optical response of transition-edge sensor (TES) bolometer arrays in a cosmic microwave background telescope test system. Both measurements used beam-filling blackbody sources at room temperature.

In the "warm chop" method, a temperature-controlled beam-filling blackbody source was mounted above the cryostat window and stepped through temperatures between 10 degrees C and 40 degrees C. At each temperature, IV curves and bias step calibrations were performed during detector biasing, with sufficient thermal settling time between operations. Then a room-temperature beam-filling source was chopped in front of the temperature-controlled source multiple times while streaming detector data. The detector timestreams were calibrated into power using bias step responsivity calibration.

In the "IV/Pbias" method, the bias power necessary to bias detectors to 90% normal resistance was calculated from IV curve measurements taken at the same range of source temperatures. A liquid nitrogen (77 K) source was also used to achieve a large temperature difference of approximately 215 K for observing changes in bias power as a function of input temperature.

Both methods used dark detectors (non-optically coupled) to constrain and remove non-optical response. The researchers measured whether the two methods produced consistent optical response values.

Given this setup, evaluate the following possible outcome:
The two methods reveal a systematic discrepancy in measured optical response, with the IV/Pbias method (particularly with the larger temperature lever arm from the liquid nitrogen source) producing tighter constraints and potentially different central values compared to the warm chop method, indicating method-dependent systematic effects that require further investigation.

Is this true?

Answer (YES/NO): NO